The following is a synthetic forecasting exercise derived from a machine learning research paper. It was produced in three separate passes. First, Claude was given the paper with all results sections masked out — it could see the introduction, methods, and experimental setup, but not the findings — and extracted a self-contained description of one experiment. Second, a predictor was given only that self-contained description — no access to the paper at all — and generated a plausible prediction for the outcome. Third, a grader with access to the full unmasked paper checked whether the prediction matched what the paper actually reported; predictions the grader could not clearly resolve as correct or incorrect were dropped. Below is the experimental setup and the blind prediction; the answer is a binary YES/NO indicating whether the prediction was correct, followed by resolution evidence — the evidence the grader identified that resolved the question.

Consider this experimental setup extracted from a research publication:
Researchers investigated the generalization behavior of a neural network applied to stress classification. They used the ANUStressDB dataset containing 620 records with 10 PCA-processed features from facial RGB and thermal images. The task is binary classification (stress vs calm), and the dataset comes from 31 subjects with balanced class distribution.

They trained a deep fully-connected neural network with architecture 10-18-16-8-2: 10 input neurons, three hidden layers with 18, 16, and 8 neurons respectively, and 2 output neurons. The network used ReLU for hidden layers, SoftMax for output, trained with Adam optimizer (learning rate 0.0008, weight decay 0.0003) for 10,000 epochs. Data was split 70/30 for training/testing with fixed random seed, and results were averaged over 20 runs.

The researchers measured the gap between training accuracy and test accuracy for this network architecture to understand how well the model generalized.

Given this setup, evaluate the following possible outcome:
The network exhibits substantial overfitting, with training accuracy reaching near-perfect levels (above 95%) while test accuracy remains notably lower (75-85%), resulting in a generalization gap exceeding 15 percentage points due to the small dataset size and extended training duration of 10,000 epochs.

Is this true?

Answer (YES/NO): NO